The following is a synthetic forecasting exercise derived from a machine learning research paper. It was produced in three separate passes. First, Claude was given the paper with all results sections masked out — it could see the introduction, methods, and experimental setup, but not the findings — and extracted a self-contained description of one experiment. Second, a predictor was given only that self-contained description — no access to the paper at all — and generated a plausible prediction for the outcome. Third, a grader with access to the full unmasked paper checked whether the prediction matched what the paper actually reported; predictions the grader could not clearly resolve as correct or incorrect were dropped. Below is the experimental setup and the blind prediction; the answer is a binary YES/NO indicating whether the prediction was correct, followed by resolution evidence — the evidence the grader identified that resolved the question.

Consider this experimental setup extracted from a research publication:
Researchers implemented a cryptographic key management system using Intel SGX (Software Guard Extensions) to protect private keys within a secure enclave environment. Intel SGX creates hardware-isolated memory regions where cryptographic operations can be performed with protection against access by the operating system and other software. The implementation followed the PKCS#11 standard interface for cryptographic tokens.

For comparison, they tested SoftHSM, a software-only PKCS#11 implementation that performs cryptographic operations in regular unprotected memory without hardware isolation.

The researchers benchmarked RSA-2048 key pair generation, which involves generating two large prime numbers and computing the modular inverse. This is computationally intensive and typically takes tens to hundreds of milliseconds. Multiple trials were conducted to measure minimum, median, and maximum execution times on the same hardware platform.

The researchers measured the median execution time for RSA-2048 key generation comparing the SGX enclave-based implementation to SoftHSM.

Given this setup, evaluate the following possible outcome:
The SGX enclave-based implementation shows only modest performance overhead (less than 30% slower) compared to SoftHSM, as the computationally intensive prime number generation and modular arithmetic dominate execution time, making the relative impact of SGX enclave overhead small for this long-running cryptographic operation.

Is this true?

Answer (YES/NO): NO